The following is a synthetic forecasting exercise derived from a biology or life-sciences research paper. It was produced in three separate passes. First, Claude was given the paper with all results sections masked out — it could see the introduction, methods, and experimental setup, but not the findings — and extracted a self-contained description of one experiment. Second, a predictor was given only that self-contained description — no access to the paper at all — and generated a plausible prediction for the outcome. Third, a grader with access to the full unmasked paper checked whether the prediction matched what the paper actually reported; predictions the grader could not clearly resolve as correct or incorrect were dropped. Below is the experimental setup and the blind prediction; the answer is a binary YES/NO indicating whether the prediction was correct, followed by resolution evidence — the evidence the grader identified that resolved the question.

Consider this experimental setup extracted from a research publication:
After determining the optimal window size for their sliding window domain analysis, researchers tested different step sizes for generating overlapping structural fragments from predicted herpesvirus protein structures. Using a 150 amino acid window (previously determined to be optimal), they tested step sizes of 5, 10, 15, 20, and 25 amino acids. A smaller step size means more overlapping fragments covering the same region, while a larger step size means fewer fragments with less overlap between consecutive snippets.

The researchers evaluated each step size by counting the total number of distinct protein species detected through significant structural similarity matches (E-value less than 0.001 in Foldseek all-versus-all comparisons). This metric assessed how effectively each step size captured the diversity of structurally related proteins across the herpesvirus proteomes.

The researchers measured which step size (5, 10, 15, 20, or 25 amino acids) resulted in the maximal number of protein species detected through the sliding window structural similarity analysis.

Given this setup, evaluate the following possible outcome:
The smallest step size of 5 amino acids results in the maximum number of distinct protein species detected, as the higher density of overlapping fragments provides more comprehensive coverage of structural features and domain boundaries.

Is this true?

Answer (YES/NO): NO